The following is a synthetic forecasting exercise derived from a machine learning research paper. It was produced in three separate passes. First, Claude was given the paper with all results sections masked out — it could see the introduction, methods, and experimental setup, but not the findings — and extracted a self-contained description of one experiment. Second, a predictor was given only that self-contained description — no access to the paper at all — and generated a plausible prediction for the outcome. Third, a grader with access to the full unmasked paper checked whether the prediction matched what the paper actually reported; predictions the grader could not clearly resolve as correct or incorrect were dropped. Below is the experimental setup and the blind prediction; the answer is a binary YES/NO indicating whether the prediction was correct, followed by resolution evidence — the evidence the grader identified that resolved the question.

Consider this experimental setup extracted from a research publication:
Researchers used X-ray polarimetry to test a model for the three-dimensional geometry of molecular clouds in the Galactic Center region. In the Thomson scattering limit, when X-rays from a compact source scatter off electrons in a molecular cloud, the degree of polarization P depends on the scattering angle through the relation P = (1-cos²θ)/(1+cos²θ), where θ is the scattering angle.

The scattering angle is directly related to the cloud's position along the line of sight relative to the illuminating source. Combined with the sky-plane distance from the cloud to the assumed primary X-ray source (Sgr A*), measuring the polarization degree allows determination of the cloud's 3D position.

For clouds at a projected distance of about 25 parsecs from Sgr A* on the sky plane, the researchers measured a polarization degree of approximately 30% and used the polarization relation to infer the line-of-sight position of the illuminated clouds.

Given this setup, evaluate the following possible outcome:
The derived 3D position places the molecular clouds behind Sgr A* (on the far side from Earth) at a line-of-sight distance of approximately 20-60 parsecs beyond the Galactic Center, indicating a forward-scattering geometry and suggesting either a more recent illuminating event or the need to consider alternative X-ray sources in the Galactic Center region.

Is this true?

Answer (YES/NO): NO